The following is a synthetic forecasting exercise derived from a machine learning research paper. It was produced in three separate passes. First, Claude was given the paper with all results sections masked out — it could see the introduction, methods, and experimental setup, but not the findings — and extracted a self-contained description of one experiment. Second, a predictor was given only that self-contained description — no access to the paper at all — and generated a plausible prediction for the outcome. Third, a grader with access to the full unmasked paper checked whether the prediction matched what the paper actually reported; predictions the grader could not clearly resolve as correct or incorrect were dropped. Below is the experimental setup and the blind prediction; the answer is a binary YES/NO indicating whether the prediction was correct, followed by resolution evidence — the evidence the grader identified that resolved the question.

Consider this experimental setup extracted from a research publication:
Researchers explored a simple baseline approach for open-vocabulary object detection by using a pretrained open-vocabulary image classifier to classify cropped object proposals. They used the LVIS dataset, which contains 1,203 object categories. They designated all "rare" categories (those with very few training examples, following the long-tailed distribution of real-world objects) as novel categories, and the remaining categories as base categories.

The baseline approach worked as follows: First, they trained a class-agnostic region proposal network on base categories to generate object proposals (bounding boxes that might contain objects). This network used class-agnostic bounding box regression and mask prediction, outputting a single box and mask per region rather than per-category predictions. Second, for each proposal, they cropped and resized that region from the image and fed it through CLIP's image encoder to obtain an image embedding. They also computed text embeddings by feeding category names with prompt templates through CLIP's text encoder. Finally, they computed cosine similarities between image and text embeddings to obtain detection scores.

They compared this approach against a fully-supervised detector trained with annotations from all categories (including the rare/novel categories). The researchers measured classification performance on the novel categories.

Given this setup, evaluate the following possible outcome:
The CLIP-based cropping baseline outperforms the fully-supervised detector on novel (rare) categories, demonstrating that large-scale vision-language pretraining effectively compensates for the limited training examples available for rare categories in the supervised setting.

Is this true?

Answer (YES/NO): YES